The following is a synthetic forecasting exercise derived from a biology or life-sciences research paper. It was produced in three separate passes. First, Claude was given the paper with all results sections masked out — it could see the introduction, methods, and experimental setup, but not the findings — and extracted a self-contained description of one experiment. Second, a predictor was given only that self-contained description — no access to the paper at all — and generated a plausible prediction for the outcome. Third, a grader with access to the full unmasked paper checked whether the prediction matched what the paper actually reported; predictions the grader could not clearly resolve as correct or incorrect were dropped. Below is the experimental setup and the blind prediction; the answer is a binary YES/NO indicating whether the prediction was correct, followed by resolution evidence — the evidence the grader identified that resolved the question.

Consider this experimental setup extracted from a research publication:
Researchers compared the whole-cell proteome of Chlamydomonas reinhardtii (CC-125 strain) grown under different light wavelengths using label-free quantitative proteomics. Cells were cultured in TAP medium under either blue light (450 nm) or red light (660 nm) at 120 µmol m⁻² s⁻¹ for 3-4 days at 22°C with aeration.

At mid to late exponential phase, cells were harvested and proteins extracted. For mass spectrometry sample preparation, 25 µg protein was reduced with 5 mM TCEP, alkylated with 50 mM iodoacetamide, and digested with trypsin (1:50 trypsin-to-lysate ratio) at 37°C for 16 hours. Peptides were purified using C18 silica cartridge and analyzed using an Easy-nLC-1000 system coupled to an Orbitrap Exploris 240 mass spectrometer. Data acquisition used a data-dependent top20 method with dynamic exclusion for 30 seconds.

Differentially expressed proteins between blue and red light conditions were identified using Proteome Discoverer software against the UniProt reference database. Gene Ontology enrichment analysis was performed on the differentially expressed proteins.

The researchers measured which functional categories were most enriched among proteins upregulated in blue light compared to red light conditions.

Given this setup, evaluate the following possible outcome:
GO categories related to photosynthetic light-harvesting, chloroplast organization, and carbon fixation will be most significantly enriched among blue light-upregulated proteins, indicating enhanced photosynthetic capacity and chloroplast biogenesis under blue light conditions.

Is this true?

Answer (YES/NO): NO